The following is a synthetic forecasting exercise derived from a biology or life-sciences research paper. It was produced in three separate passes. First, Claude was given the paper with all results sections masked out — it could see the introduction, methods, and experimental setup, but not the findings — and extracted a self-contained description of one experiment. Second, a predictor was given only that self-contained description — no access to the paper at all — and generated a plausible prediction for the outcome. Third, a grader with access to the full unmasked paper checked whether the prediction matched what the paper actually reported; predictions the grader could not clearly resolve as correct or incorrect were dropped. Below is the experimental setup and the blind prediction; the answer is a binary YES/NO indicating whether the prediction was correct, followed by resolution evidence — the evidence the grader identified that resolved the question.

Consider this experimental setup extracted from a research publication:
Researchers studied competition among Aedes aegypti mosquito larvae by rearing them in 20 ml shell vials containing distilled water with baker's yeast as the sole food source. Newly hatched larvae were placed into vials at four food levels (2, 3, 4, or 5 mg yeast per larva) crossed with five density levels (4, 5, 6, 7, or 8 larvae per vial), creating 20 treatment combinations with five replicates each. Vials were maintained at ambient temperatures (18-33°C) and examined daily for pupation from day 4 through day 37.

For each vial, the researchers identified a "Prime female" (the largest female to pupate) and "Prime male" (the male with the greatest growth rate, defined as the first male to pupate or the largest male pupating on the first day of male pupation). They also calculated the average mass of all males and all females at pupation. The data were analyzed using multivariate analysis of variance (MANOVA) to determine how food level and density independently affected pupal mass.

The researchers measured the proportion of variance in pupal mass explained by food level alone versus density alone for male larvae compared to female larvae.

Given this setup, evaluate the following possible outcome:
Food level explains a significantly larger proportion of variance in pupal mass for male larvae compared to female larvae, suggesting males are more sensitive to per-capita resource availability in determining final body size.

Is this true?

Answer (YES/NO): NO